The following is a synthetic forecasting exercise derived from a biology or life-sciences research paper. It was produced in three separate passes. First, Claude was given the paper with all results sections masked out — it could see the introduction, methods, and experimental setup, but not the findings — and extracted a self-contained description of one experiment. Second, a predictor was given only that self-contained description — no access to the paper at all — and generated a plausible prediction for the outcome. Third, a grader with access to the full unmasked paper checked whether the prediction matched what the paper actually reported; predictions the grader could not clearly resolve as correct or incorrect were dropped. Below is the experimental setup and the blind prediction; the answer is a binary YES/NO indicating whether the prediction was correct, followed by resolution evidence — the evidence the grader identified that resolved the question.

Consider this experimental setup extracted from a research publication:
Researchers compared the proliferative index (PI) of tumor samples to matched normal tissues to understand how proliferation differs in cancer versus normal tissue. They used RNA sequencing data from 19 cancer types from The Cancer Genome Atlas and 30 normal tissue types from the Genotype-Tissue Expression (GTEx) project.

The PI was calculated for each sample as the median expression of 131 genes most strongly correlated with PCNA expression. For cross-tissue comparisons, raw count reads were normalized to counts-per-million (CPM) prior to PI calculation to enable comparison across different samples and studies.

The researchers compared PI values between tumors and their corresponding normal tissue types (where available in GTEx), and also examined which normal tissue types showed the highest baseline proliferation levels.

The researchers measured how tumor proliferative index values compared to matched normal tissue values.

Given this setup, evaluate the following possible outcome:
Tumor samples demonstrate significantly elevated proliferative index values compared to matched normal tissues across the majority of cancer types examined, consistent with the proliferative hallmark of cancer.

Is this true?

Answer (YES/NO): YES